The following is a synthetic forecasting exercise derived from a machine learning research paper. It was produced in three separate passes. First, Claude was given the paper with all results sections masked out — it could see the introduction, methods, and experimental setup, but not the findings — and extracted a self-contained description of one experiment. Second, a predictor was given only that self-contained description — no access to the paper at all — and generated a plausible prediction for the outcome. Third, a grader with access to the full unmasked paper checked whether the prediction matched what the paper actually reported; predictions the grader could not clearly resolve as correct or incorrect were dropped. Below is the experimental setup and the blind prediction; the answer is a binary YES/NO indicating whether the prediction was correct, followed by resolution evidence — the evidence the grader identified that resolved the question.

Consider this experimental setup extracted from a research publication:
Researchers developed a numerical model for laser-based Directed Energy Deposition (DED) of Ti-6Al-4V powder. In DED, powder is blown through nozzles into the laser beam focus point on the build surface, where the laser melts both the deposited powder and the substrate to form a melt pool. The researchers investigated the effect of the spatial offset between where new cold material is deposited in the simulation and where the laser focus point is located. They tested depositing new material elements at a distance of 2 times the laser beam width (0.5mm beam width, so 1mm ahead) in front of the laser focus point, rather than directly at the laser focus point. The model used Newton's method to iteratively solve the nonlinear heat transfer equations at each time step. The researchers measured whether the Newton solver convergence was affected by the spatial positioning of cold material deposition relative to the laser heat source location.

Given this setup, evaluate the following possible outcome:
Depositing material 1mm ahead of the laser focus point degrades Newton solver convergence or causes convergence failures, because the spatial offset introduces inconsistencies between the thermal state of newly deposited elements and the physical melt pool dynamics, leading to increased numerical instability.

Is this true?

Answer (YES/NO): NO